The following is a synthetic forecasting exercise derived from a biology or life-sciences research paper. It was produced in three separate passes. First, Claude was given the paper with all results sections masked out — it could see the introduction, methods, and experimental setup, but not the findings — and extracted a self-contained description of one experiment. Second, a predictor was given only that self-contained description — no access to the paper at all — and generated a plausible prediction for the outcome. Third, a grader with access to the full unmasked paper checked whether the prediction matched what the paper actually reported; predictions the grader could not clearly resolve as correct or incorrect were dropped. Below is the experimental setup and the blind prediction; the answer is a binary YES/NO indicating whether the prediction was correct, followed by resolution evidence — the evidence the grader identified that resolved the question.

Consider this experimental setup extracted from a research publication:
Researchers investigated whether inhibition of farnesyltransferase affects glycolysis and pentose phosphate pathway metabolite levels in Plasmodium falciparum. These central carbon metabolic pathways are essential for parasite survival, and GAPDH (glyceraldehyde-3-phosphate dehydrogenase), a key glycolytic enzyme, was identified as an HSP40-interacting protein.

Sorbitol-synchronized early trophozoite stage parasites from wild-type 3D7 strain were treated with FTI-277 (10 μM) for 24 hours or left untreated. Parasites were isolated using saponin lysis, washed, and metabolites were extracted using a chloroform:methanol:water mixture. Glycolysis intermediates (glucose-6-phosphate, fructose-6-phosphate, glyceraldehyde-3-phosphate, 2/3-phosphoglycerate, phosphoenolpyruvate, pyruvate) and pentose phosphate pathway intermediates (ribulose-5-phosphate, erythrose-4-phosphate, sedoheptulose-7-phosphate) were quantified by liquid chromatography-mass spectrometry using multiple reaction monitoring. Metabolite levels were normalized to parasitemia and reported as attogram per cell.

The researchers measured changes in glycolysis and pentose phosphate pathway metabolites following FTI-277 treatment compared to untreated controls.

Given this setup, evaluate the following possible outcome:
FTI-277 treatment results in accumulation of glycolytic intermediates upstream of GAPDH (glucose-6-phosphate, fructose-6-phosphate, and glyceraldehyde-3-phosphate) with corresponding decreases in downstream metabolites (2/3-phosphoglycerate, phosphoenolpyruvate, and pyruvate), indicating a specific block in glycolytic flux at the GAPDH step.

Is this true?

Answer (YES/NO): NO